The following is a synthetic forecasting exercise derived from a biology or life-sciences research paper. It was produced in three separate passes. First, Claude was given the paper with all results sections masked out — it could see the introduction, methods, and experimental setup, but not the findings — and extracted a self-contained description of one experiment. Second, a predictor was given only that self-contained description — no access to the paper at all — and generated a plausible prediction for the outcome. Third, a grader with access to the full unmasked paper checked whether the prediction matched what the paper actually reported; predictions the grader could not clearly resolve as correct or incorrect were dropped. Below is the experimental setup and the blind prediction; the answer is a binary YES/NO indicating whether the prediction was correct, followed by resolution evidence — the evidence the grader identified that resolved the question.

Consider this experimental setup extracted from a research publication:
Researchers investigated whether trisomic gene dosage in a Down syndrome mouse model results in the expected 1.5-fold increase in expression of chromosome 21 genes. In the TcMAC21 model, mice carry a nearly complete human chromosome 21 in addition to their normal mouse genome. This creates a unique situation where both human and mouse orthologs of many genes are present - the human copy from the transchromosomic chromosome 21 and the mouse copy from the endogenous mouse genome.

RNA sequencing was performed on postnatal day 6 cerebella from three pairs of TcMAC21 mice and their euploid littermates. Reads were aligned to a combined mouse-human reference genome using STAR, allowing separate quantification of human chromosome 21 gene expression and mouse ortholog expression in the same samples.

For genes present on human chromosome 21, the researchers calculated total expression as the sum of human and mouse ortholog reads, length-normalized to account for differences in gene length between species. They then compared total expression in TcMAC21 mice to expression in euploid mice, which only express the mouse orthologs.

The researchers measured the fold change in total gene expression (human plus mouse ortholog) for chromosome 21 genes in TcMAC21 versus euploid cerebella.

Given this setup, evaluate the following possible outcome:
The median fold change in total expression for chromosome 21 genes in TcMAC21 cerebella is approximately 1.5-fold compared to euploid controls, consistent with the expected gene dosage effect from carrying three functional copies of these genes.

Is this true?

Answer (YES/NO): NO